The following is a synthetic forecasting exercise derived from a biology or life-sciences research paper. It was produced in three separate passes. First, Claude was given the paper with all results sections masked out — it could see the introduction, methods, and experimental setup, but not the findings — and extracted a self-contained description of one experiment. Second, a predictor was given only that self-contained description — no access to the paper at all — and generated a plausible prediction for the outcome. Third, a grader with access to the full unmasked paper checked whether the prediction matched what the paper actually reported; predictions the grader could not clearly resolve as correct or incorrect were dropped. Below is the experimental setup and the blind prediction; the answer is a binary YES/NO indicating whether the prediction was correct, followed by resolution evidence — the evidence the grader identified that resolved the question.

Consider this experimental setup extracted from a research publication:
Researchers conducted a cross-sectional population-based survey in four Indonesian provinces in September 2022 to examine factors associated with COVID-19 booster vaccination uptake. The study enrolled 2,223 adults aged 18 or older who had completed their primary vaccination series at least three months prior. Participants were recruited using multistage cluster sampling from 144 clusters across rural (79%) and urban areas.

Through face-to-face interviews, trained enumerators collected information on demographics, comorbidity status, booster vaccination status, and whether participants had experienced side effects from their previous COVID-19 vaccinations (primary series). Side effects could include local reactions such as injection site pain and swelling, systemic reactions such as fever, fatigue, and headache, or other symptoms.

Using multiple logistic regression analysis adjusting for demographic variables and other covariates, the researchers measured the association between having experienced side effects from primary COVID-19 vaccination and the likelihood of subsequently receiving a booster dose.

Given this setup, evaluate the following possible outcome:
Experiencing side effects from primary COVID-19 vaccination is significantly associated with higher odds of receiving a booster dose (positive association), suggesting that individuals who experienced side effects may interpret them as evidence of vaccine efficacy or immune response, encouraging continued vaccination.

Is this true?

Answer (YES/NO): YES